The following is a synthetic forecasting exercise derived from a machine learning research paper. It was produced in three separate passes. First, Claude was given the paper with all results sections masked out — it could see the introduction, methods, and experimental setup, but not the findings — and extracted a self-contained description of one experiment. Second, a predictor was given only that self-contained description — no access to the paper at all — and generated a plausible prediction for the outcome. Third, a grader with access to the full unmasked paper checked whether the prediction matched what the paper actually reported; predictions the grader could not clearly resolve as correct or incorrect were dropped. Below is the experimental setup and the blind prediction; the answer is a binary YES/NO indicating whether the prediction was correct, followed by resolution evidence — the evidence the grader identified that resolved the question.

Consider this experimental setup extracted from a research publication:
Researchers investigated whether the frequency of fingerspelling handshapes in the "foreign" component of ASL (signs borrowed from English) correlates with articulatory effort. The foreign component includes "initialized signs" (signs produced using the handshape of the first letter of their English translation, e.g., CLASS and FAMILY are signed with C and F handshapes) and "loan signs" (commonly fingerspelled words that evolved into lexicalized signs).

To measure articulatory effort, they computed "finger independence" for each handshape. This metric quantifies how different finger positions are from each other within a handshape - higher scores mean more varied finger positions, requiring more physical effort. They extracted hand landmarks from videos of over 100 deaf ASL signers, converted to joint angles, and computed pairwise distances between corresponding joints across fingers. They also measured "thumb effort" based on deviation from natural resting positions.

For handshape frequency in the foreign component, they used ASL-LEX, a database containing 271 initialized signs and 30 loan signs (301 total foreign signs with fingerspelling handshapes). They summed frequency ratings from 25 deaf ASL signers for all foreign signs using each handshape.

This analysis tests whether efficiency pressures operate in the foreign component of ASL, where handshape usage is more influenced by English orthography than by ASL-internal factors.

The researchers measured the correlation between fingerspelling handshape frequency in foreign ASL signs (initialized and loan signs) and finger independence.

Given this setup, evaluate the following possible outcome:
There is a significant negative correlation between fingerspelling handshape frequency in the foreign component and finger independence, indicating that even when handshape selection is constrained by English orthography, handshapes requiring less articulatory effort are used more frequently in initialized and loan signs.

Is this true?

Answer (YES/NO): NO